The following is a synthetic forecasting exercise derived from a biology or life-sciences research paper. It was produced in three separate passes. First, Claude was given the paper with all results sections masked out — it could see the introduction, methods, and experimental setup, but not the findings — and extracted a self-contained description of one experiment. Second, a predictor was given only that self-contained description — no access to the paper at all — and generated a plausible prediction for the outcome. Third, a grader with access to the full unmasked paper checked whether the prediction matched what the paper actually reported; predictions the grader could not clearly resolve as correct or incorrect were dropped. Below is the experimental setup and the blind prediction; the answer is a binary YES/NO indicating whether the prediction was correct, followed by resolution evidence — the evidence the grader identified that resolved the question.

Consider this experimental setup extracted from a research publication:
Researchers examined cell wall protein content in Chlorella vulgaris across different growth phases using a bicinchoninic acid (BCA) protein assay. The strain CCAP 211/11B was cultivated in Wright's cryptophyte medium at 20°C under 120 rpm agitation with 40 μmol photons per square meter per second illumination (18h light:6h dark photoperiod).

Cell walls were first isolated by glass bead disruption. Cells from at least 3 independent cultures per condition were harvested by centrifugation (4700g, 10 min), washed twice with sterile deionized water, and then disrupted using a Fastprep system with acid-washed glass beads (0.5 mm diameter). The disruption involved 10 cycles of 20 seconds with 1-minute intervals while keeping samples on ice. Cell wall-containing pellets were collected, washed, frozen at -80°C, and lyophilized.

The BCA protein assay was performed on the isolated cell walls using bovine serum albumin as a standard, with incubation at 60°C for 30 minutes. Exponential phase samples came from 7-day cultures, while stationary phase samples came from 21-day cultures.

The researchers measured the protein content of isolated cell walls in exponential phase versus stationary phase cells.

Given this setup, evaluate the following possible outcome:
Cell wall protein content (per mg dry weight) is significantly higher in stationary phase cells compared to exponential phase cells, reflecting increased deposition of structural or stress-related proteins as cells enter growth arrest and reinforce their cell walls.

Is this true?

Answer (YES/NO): NO